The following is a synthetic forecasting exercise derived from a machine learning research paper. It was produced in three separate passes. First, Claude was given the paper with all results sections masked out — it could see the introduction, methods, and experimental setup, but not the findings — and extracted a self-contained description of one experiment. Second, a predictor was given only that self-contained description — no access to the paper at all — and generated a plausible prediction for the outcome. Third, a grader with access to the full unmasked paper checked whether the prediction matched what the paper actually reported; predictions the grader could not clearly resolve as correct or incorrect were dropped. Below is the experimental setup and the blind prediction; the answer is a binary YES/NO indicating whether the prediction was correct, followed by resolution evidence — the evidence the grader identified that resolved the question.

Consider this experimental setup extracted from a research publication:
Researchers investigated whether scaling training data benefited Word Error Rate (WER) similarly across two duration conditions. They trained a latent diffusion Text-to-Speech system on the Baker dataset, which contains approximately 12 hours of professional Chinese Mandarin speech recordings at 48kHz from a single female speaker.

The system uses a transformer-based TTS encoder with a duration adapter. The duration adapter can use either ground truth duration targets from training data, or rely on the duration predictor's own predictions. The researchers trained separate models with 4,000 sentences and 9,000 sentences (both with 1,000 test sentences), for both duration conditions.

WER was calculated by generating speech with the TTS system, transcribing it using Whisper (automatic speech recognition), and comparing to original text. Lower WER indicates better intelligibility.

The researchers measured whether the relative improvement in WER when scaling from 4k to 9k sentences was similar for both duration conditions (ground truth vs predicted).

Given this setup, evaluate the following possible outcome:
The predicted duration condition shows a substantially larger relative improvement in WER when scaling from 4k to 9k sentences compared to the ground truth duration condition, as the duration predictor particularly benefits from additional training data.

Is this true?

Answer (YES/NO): NO